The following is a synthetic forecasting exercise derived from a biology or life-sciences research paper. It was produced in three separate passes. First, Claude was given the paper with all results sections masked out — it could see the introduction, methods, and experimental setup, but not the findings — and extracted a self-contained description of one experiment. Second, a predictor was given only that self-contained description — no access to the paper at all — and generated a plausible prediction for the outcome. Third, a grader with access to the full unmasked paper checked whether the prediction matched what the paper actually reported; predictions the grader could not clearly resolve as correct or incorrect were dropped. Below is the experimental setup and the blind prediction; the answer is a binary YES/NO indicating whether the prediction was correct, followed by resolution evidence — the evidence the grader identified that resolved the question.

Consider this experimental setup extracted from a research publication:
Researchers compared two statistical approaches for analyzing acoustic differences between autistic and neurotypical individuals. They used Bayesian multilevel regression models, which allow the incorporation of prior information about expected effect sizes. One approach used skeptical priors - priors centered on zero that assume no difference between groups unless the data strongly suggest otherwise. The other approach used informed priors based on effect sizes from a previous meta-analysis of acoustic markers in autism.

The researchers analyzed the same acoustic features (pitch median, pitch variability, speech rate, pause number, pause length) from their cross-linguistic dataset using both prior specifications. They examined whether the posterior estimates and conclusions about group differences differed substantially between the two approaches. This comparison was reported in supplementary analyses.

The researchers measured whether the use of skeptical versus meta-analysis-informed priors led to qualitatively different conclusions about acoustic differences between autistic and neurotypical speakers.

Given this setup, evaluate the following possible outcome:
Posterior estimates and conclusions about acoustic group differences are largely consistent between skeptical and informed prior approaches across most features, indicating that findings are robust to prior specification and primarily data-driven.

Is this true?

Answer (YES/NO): YES